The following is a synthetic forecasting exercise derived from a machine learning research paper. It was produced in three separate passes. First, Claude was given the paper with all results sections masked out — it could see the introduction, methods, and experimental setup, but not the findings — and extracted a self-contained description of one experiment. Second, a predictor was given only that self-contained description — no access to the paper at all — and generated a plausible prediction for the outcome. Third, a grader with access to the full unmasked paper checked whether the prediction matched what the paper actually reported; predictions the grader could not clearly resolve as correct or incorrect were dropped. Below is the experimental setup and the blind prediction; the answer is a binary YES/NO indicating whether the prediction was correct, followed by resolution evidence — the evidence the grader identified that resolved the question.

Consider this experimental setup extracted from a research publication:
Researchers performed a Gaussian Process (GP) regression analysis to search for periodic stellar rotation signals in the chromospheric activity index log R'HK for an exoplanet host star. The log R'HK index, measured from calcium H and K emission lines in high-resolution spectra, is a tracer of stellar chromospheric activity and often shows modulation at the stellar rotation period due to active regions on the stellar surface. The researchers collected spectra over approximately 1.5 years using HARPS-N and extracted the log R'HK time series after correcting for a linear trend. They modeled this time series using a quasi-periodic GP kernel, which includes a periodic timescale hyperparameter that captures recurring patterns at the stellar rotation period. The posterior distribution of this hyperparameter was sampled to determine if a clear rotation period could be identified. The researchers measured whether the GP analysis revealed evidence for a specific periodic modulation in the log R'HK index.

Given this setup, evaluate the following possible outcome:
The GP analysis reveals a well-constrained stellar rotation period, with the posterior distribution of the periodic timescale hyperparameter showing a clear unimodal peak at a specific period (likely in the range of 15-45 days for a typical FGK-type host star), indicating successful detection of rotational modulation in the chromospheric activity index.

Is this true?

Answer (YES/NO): NO